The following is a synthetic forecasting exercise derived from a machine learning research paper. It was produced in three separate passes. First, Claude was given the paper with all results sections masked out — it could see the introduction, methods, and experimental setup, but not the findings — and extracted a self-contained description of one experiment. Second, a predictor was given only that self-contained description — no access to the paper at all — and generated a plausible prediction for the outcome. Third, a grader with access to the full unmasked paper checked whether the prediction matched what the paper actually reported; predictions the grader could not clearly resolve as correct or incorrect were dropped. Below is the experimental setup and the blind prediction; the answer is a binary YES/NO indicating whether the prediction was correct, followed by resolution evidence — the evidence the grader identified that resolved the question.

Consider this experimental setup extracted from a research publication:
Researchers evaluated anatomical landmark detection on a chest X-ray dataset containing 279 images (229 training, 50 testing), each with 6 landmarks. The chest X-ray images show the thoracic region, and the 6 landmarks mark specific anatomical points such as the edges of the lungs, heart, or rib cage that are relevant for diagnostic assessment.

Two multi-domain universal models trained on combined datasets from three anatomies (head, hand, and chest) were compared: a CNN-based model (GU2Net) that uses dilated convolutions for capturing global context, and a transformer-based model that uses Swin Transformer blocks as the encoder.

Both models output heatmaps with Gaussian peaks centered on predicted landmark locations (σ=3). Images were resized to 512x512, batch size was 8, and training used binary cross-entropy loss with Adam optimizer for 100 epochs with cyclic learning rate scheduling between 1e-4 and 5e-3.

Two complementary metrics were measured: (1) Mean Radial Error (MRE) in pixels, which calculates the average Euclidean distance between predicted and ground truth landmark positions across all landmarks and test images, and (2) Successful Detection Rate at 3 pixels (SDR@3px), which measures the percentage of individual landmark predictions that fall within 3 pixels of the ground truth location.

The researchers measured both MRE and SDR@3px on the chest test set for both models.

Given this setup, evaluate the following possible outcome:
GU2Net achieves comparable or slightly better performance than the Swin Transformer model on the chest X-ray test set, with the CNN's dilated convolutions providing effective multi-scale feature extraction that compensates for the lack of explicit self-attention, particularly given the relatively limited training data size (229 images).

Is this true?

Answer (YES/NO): NO